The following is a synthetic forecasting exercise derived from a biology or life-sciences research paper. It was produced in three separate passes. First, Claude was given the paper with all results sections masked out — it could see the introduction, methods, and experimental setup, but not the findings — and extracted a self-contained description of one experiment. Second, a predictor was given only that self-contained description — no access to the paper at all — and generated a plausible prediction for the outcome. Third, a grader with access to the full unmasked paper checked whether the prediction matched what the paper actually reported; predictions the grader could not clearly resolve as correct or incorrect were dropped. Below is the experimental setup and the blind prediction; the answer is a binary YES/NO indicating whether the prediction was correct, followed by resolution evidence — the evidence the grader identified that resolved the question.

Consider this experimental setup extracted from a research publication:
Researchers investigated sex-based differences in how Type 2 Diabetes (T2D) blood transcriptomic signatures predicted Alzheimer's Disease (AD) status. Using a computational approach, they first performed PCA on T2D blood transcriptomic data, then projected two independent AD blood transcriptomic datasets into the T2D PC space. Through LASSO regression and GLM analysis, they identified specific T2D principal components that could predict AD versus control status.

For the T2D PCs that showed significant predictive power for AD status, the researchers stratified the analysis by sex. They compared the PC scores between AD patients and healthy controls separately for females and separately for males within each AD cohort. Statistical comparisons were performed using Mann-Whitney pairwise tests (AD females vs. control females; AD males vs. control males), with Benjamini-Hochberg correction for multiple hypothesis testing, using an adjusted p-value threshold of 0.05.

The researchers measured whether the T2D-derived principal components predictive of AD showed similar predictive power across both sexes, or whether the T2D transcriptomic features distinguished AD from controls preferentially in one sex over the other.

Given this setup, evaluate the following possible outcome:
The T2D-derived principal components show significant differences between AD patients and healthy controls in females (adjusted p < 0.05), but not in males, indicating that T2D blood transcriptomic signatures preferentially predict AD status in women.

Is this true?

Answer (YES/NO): NO